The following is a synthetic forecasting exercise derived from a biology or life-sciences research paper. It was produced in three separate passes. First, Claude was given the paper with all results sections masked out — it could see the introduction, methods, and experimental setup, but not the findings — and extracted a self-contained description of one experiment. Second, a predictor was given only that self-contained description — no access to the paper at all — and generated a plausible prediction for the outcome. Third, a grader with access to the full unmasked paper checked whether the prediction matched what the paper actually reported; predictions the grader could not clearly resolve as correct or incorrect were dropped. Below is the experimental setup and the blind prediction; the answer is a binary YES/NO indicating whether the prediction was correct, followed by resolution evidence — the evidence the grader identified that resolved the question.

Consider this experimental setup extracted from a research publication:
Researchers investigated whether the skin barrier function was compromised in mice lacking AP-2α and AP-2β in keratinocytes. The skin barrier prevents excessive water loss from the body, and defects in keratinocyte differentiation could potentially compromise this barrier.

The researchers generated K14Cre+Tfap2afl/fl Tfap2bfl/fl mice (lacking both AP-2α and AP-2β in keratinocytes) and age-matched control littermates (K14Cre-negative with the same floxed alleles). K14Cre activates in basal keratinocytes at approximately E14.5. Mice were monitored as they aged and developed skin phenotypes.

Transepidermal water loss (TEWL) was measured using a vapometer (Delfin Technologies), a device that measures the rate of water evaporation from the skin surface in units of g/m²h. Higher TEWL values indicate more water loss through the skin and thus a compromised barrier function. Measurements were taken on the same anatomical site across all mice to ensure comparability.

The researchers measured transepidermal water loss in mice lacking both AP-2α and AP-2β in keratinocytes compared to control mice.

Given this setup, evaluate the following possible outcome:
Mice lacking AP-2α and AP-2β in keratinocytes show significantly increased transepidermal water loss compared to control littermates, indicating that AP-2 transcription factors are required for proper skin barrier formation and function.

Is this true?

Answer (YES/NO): NO